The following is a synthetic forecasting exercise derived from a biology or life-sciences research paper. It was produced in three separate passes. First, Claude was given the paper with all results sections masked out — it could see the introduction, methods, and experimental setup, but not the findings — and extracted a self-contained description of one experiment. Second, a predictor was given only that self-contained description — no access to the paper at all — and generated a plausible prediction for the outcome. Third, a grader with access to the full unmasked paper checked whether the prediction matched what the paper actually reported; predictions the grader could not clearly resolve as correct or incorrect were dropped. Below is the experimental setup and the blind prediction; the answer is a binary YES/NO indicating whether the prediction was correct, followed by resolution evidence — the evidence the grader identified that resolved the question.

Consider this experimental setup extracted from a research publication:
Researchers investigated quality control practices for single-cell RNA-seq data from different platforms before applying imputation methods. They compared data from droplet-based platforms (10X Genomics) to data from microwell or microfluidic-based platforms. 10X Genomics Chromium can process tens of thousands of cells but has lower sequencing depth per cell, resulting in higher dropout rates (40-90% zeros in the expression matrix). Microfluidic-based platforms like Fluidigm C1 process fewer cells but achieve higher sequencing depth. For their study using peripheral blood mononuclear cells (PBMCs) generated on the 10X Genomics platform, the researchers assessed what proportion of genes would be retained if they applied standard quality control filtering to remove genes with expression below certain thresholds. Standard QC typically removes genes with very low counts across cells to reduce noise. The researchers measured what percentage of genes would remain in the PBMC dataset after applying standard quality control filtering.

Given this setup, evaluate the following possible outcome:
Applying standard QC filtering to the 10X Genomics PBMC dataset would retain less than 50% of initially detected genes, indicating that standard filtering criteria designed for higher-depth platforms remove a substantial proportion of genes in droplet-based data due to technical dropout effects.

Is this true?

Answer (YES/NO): YES